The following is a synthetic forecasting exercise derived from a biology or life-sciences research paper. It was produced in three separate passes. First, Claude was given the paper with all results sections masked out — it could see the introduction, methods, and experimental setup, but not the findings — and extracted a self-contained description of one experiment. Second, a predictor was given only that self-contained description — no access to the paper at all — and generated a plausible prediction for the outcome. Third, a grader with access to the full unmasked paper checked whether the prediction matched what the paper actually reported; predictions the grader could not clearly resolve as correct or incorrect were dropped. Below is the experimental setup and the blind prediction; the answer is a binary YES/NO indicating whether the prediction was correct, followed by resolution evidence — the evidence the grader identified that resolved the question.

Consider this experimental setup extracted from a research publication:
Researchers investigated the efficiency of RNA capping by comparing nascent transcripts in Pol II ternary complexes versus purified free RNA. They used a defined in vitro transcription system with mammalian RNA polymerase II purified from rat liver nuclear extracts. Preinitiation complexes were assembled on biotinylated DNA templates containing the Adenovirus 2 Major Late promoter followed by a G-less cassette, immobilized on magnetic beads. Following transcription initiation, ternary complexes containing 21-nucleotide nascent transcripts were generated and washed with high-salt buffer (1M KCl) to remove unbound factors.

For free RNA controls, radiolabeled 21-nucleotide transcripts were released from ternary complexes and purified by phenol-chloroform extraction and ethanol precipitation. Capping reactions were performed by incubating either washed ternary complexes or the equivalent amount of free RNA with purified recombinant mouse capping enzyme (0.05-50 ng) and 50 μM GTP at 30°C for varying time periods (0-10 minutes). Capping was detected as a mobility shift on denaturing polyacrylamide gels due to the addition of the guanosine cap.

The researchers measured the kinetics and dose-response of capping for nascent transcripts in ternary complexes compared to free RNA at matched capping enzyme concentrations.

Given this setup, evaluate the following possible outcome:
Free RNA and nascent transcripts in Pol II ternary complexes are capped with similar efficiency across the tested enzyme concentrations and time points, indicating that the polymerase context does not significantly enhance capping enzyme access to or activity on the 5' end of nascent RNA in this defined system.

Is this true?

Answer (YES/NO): NO